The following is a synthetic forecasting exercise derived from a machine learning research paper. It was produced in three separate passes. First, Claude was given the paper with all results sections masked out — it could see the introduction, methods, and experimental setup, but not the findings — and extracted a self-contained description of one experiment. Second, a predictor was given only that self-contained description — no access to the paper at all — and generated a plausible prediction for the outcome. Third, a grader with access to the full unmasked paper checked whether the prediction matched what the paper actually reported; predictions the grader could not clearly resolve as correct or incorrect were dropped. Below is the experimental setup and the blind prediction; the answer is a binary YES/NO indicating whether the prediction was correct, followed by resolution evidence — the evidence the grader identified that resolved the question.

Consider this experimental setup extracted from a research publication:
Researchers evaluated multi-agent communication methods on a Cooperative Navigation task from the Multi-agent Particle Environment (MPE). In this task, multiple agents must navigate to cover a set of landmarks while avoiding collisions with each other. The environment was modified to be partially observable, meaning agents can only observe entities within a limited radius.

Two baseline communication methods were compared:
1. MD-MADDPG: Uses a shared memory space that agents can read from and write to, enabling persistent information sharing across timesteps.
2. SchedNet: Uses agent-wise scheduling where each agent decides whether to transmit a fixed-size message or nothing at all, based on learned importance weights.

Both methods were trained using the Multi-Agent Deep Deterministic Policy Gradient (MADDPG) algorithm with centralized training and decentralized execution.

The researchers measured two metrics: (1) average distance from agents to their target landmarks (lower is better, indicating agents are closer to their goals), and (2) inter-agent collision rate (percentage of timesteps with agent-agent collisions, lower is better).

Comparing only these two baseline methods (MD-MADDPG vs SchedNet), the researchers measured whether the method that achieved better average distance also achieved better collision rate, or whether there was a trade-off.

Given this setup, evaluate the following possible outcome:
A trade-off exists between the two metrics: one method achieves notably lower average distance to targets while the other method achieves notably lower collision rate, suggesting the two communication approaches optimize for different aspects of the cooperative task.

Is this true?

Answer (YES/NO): YES